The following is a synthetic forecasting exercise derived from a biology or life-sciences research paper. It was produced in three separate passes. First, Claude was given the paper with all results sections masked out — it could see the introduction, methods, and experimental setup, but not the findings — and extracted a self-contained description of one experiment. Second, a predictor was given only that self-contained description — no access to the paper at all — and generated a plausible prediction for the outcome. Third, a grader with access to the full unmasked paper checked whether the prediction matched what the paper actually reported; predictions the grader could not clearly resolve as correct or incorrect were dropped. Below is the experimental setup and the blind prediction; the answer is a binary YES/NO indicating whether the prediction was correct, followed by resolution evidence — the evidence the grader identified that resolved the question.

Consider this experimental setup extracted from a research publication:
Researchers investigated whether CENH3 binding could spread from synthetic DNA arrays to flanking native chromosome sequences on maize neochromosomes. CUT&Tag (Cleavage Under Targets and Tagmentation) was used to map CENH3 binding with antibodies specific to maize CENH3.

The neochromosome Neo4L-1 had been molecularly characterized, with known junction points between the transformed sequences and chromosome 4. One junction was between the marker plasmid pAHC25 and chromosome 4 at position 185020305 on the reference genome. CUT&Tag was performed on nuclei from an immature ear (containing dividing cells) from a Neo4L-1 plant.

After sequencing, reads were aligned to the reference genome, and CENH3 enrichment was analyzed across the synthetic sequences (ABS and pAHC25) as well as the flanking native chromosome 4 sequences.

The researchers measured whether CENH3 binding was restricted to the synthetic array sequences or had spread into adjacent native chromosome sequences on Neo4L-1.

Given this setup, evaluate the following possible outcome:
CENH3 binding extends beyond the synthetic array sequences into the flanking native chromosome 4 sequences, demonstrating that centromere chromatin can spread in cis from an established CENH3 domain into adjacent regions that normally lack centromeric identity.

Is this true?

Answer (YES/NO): YES